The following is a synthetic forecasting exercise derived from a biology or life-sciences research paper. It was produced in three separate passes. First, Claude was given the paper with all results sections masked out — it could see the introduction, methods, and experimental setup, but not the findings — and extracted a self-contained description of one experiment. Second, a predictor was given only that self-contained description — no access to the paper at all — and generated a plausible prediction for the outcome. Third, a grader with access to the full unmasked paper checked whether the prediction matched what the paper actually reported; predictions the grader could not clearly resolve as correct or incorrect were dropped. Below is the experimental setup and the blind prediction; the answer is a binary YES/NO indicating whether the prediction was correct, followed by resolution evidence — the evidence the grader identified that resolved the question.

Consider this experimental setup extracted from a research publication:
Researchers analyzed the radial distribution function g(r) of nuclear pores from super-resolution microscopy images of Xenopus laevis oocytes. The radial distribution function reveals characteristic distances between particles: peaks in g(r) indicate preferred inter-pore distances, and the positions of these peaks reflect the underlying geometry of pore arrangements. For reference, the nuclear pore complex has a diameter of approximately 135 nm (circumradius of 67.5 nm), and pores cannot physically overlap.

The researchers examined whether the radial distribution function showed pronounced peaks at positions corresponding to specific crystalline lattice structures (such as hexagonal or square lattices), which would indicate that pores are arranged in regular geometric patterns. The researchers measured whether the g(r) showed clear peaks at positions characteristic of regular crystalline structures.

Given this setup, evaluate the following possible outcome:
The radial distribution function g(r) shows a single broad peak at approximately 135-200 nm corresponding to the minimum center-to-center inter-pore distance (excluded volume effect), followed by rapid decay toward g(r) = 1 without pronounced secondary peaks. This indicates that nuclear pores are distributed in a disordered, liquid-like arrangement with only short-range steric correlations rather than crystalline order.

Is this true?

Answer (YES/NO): NO